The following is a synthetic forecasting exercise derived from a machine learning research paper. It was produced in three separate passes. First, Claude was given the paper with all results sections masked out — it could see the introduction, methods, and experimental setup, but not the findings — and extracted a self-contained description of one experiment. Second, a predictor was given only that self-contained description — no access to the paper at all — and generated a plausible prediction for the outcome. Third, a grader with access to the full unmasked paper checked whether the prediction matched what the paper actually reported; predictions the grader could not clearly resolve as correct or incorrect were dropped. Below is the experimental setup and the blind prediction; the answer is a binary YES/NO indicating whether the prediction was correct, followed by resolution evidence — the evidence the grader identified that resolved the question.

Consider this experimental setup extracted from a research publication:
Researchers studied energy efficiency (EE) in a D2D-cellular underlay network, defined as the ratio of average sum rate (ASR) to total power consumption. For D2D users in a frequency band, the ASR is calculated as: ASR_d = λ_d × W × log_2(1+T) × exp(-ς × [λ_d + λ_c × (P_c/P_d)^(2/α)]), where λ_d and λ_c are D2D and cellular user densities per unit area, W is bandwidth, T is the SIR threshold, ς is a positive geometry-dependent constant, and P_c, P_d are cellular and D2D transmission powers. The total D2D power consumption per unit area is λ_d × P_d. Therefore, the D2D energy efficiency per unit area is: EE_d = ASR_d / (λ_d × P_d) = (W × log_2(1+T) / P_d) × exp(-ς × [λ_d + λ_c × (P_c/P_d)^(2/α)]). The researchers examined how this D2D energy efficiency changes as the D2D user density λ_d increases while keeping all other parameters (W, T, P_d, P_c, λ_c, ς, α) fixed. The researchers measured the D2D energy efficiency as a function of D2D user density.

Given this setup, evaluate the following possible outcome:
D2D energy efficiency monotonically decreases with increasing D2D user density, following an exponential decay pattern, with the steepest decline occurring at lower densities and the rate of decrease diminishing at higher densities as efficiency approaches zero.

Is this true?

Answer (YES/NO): NO